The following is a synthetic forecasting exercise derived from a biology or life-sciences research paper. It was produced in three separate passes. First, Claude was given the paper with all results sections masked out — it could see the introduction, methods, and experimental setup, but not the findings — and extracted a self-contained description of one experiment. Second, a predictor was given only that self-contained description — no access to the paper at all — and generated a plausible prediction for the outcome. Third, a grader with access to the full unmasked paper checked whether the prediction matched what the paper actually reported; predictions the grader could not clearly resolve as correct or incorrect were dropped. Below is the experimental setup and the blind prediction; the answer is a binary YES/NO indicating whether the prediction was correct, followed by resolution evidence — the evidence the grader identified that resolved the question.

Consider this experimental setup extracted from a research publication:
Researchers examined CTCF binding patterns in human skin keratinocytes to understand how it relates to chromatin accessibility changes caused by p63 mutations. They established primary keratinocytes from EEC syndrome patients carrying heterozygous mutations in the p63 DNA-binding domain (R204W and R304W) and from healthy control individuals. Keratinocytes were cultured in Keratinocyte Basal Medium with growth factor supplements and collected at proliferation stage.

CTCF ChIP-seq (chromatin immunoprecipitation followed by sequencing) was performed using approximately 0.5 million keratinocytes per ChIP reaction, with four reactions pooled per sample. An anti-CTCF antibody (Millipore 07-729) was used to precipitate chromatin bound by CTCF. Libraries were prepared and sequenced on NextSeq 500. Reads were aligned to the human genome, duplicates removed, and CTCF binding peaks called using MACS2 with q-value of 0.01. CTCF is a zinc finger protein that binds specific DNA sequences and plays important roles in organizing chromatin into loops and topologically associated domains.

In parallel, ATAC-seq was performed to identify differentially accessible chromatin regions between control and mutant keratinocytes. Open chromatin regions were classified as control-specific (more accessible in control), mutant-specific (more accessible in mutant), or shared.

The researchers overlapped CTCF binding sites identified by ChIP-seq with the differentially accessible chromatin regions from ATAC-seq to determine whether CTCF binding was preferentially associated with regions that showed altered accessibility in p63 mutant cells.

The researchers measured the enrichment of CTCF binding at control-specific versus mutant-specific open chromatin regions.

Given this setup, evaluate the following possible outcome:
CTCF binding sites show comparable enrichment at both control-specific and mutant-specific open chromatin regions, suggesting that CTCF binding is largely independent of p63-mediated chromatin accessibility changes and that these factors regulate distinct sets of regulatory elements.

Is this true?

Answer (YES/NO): NO